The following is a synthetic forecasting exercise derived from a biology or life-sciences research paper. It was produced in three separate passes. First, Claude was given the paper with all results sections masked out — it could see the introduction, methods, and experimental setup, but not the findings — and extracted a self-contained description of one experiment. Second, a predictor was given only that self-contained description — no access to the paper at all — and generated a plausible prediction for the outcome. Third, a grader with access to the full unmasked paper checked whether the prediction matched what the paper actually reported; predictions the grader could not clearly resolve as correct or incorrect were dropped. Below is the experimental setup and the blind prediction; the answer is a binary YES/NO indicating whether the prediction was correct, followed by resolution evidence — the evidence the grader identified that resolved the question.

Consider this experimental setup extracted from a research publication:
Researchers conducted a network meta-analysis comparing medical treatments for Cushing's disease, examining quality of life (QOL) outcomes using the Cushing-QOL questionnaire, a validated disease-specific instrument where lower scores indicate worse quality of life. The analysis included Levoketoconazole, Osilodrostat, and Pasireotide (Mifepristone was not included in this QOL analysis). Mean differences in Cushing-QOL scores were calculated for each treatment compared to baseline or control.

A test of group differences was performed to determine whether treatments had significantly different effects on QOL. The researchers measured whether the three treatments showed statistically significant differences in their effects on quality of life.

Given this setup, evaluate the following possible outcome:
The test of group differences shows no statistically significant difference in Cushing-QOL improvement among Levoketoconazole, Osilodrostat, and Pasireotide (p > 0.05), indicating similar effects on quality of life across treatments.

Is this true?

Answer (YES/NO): YES